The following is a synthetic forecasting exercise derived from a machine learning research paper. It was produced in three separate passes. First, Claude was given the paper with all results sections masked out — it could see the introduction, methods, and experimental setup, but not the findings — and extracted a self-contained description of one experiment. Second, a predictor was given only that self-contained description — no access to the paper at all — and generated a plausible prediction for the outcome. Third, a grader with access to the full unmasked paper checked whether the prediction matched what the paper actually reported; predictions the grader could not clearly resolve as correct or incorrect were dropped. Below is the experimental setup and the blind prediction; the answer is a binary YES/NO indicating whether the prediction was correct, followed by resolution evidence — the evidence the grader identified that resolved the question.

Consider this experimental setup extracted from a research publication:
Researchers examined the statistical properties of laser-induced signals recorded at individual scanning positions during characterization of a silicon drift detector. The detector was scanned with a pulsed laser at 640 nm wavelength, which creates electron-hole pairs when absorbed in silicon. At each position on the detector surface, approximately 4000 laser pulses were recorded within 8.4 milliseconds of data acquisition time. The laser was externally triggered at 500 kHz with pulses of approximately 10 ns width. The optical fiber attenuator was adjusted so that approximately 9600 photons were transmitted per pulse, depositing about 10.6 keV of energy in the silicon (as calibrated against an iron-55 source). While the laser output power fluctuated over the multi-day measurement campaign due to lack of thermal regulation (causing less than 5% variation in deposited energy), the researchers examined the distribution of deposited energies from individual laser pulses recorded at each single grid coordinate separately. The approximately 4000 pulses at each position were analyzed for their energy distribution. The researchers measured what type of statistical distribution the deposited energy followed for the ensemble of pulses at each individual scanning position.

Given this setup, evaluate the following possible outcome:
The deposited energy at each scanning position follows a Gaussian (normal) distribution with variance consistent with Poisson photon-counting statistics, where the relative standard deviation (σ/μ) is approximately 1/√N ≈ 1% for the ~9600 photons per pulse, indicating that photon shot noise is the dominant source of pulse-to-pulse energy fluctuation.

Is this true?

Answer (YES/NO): YES